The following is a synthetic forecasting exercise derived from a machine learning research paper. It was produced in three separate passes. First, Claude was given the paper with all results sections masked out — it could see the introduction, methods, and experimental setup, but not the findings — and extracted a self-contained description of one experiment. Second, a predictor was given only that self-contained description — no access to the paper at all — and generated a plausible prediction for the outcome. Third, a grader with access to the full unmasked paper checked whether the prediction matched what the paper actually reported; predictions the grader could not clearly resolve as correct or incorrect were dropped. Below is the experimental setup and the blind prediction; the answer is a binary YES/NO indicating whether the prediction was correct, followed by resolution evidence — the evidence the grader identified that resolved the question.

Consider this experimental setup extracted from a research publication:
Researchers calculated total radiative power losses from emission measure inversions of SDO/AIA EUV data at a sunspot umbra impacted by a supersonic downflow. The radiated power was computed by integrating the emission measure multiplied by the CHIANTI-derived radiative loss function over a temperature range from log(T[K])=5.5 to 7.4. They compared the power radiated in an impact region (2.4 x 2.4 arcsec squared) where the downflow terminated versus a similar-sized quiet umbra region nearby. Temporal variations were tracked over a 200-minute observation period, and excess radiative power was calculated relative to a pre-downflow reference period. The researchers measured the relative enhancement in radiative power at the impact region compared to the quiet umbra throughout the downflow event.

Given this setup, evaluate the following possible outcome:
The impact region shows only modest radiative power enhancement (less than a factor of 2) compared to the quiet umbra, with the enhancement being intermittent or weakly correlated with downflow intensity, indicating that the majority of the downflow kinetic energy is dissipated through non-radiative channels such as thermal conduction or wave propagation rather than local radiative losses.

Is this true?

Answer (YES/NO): NO